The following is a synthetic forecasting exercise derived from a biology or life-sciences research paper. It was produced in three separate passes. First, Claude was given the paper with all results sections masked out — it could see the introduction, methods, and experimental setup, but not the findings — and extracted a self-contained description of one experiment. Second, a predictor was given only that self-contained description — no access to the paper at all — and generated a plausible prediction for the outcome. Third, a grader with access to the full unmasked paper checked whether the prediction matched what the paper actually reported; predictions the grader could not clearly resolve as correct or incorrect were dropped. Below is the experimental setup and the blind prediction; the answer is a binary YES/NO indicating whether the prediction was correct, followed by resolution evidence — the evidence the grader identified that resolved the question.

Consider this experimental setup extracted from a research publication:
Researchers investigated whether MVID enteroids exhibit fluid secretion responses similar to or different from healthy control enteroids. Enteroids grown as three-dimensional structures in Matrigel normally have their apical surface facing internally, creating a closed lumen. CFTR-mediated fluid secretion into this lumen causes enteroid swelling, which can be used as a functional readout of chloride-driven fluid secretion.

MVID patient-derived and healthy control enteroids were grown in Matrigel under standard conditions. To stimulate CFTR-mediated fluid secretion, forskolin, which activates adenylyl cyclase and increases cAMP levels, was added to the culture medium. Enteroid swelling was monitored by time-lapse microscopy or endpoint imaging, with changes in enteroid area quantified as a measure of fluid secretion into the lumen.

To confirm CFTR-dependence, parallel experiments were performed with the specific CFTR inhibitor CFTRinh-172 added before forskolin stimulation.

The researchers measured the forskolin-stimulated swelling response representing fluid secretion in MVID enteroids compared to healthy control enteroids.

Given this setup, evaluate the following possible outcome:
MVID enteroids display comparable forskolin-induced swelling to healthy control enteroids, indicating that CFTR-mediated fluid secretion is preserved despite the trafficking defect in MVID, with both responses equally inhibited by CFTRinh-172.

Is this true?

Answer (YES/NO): NO